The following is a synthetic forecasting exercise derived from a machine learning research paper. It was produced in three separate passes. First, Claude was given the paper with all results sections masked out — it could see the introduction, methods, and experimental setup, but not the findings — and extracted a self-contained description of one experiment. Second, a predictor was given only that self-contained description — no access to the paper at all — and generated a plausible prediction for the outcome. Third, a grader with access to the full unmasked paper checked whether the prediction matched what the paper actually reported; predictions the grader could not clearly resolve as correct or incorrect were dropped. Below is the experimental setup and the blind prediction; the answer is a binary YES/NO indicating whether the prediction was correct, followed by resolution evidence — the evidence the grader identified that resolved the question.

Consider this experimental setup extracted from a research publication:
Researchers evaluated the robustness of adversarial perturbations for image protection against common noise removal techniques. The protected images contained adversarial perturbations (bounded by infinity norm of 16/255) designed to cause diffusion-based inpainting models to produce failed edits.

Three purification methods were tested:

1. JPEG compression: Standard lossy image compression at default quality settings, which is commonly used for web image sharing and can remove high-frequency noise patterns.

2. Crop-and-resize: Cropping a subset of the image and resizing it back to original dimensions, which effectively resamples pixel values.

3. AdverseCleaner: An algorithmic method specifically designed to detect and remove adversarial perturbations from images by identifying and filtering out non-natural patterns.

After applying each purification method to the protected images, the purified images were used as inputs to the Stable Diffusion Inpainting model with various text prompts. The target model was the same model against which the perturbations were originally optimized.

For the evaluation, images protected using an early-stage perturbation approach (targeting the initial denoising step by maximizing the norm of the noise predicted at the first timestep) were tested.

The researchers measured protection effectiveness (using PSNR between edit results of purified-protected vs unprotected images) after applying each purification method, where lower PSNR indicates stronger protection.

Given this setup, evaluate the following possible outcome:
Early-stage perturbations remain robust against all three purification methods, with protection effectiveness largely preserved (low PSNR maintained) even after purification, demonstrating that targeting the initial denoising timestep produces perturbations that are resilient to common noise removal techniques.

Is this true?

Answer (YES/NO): YES